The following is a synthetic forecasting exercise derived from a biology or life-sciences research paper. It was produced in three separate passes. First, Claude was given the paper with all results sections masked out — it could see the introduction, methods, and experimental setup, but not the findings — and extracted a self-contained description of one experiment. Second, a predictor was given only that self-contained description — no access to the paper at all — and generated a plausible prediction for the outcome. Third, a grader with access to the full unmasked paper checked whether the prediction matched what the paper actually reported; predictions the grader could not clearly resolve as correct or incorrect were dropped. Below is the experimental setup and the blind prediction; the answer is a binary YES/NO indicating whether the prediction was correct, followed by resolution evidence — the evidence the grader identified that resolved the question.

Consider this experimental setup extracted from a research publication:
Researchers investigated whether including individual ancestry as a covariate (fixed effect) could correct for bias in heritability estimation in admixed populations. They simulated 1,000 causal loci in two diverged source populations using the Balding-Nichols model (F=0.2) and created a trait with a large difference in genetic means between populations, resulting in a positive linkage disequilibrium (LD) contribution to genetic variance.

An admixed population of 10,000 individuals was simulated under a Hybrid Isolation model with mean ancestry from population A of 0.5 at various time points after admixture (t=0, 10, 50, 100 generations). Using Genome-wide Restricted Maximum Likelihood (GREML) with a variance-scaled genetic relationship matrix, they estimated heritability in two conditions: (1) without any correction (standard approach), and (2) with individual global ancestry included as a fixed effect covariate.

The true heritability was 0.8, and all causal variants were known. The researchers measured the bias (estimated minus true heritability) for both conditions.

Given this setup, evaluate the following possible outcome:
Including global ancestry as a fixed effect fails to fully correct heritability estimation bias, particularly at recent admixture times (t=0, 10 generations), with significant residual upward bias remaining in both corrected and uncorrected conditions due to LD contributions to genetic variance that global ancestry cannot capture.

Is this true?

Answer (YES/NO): NO